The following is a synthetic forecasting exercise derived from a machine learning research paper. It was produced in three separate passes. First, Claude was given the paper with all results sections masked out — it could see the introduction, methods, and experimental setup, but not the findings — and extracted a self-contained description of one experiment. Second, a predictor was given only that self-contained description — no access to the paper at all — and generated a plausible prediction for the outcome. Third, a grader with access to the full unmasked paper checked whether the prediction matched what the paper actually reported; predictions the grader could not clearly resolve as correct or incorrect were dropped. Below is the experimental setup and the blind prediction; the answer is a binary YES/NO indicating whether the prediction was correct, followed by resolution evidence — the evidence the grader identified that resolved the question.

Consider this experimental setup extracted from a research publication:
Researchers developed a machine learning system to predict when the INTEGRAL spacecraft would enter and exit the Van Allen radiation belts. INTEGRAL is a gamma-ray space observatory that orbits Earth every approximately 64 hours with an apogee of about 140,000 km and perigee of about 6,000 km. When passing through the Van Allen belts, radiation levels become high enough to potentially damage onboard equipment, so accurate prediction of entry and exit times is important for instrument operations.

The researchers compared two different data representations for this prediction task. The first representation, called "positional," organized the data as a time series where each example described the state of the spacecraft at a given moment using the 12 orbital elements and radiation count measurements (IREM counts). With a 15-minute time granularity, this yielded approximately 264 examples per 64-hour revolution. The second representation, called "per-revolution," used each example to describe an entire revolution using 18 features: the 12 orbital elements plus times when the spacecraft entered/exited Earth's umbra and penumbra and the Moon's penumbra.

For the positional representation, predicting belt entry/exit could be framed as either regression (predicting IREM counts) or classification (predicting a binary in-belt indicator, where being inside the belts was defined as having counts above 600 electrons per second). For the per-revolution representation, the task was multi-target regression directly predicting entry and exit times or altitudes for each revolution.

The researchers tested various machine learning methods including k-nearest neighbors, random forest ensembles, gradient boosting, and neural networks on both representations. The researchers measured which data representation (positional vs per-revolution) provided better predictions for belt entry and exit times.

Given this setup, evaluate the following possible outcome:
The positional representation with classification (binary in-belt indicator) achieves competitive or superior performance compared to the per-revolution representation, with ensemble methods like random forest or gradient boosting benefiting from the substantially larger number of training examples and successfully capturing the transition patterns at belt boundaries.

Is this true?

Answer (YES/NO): NO